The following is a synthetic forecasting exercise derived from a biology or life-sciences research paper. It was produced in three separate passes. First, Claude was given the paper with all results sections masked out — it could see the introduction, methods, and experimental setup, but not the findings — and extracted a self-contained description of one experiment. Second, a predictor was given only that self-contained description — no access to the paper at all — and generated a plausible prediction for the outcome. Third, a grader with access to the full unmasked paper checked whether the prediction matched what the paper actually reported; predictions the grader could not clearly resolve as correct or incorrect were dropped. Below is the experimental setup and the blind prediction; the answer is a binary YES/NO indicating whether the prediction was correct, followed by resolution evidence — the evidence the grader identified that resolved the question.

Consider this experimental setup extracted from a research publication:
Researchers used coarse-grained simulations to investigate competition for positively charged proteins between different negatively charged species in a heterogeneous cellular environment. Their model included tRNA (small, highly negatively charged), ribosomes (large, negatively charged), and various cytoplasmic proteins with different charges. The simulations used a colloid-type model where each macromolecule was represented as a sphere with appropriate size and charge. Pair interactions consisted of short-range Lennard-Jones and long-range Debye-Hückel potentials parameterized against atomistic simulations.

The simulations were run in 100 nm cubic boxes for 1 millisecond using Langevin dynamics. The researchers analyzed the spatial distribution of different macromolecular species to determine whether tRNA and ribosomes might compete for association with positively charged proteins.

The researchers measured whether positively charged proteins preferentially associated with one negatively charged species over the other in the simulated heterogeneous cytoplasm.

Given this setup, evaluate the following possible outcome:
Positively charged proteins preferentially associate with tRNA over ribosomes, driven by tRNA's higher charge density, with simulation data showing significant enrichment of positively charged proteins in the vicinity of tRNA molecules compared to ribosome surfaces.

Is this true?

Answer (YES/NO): NO